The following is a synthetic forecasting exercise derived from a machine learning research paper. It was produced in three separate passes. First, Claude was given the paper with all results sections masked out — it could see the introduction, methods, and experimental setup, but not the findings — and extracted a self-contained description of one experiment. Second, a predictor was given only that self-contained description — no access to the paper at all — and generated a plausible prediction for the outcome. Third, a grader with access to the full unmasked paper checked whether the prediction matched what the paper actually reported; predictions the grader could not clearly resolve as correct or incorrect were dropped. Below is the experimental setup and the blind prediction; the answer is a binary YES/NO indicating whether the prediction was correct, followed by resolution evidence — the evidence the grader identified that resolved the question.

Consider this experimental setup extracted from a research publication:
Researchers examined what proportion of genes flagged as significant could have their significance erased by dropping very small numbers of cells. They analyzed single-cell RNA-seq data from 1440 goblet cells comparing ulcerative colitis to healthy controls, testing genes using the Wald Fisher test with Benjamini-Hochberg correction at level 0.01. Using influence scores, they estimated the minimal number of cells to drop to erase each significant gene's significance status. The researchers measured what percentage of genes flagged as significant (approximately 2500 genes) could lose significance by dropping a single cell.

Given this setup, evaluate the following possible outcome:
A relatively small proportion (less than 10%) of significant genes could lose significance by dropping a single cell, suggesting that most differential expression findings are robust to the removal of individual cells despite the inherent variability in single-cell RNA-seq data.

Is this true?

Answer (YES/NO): NO